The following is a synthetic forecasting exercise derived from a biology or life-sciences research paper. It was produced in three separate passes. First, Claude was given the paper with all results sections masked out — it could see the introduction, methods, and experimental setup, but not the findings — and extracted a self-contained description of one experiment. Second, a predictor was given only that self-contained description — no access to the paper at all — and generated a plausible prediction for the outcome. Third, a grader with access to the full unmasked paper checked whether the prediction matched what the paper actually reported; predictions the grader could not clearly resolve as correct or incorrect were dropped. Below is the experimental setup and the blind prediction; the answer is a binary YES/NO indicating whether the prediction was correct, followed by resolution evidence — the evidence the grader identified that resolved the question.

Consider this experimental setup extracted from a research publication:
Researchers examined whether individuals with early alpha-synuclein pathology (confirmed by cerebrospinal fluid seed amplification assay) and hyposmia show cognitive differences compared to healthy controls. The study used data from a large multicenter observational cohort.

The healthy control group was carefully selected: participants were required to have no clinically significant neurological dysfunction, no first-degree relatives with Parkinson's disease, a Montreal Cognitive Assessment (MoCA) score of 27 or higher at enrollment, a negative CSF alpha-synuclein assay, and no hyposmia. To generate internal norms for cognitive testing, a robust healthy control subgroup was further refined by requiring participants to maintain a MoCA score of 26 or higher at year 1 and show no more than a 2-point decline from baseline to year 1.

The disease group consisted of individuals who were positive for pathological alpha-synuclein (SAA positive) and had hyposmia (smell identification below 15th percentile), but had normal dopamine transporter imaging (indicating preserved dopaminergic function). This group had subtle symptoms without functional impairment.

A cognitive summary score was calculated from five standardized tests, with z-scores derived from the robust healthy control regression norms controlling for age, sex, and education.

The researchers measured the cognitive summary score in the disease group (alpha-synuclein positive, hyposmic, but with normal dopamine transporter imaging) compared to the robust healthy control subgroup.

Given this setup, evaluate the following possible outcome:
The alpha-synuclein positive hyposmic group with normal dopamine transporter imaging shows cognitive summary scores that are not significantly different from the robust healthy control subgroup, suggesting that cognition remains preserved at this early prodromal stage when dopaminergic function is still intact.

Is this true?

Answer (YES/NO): YES